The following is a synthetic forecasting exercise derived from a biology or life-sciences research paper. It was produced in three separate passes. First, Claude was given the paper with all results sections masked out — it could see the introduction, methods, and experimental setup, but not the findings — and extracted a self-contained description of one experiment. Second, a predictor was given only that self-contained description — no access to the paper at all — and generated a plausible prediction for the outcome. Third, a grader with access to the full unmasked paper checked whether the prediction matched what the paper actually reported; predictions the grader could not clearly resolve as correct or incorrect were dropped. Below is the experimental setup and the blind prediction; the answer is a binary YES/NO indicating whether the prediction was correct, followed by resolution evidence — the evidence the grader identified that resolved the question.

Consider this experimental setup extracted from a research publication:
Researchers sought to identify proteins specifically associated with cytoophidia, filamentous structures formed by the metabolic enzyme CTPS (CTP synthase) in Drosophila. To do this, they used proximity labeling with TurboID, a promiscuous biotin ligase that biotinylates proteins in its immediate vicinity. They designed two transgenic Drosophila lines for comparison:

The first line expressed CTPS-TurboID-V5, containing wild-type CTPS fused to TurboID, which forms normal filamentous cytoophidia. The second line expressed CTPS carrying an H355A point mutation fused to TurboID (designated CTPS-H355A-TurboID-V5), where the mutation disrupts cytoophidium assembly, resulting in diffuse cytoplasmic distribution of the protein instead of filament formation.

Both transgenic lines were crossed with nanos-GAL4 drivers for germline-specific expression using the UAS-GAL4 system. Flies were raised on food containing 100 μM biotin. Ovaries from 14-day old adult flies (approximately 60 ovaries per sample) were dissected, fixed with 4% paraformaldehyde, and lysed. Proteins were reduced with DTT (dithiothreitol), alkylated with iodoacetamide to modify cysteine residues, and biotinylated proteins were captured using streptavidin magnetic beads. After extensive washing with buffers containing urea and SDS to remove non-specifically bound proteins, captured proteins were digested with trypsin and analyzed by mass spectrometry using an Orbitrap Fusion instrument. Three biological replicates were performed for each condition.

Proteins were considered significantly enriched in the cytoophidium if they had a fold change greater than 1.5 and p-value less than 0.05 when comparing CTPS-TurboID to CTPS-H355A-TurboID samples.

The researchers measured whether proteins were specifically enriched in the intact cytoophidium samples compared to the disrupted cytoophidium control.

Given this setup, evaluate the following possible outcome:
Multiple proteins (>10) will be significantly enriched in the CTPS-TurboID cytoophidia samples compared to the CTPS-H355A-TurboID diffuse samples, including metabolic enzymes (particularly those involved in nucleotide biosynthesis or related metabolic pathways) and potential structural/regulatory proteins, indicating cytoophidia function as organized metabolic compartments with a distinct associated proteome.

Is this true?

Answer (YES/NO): NO